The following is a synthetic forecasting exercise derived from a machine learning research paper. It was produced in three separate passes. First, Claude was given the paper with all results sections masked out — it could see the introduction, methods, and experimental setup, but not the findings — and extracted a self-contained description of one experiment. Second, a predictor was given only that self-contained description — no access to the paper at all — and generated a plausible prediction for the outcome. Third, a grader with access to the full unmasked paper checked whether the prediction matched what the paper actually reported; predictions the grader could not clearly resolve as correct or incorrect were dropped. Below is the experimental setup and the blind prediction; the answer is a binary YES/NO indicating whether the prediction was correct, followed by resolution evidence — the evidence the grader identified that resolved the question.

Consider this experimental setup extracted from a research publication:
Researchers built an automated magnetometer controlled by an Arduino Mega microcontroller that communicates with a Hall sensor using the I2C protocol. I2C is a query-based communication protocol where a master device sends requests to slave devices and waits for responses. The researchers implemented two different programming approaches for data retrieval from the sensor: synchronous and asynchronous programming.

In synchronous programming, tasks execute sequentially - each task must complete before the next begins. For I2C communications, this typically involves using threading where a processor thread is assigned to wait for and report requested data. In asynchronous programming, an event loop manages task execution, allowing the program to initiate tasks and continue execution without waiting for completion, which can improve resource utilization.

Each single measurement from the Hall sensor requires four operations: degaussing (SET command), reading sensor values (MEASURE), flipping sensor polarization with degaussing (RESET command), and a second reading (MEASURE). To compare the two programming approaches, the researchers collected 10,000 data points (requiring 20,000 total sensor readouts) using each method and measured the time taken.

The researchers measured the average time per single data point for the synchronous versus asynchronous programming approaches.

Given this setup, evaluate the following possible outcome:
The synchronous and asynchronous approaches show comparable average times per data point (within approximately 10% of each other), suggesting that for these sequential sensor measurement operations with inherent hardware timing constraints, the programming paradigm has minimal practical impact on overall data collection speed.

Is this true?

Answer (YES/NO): NO